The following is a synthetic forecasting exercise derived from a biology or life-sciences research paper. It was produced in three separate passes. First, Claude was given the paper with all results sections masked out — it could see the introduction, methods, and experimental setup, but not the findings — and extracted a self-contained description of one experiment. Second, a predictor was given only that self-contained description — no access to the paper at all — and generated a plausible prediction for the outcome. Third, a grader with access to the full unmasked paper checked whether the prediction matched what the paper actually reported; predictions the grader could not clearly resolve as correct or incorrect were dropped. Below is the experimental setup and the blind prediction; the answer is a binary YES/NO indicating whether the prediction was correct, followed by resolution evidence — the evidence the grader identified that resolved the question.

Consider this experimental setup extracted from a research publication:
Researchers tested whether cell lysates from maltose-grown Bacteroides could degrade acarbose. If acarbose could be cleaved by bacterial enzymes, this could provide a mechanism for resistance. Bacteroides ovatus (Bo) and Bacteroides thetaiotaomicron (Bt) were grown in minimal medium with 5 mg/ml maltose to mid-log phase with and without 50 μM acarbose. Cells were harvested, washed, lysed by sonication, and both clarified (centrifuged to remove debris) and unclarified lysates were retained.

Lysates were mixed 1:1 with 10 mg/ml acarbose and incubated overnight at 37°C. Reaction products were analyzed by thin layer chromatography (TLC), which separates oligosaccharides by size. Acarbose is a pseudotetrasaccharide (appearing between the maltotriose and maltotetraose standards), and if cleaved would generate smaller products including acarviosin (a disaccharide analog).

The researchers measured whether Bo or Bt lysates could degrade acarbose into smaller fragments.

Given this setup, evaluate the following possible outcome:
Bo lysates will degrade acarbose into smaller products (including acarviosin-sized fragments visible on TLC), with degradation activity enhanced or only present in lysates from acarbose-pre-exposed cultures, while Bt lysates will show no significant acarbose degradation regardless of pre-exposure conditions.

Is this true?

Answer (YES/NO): NO